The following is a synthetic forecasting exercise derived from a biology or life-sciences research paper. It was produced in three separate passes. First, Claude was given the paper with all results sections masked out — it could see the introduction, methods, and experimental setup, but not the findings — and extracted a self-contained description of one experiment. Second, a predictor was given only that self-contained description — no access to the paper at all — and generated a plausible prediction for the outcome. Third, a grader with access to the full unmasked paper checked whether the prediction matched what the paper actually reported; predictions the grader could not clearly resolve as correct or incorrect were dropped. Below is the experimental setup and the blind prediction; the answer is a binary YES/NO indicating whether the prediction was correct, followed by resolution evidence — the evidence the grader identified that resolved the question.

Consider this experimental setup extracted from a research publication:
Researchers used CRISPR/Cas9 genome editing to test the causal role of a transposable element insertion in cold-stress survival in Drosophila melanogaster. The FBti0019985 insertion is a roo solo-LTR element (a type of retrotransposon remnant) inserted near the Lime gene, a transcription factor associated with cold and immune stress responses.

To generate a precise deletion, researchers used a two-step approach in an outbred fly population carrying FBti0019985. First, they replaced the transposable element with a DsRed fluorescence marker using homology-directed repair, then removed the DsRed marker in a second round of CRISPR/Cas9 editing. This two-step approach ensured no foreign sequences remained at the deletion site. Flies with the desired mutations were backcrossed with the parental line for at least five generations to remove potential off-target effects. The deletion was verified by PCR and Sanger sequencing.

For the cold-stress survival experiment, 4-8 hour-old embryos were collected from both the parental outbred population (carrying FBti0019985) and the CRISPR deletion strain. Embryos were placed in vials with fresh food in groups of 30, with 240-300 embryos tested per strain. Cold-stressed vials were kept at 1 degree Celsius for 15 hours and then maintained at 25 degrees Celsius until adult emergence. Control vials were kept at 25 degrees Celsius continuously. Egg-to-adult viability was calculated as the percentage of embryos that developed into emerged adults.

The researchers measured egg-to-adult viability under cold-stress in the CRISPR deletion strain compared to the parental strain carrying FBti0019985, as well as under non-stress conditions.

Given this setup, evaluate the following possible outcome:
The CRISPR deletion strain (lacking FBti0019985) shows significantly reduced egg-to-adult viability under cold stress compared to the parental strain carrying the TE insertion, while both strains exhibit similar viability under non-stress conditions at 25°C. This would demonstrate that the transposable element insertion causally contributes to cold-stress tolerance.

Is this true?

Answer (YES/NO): NO